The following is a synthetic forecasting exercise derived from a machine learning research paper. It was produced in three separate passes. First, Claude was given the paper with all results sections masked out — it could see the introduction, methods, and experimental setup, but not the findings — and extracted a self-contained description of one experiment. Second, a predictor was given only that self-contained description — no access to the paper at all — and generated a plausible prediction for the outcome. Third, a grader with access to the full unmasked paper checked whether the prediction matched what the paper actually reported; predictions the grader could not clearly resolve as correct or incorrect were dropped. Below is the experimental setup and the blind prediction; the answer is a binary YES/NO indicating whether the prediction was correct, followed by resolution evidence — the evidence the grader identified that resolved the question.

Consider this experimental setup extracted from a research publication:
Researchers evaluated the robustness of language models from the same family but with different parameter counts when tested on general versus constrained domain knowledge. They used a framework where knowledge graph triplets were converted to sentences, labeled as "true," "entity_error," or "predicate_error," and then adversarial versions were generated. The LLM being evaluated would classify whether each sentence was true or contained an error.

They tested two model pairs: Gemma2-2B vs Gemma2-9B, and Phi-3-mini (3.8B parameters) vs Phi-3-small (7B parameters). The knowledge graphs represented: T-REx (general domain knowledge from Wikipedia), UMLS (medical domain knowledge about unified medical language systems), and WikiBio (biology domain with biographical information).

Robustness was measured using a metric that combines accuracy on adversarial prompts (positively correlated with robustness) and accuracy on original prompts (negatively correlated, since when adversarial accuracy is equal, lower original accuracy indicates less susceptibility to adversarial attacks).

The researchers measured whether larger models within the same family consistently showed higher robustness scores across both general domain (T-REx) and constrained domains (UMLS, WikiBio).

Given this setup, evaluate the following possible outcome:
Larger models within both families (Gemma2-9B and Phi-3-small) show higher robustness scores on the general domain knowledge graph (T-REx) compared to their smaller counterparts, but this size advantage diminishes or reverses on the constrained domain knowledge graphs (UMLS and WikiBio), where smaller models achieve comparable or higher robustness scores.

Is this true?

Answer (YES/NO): NO